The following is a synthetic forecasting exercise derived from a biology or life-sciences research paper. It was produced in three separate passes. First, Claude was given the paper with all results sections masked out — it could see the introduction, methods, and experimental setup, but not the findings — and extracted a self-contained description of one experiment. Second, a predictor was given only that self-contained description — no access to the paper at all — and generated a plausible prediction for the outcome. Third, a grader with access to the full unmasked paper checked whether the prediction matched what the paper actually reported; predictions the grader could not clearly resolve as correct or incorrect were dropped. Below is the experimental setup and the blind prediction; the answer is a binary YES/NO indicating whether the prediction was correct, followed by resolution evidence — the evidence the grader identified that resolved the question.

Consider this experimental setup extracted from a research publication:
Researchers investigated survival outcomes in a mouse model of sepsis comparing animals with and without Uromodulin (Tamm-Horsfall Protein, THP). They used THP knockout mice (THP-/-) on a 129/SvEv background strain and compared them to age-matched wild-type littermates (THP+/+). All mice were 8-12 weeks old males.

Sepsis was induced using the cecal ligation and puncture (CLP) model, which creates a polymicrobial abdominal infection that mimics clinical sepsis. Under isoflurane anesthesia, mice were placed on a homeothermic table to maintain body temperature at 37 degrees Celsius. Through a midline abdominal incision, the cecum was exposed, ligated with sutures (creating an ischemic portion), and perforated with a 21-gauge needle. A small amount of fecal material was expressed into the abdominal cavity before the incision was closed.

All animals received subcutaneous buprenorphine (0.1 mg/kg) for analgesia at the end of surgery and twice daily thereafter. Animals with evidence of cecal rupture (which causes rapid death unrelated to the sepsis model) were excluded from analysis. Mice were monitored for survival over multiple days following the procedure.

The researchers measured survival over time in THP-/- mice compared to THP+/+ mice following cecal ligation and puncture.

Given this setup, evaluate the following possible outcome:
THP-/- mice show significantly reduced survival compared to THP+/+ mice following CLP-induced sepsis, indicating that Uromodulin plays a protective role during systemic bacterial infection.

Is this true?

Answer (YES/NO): YES